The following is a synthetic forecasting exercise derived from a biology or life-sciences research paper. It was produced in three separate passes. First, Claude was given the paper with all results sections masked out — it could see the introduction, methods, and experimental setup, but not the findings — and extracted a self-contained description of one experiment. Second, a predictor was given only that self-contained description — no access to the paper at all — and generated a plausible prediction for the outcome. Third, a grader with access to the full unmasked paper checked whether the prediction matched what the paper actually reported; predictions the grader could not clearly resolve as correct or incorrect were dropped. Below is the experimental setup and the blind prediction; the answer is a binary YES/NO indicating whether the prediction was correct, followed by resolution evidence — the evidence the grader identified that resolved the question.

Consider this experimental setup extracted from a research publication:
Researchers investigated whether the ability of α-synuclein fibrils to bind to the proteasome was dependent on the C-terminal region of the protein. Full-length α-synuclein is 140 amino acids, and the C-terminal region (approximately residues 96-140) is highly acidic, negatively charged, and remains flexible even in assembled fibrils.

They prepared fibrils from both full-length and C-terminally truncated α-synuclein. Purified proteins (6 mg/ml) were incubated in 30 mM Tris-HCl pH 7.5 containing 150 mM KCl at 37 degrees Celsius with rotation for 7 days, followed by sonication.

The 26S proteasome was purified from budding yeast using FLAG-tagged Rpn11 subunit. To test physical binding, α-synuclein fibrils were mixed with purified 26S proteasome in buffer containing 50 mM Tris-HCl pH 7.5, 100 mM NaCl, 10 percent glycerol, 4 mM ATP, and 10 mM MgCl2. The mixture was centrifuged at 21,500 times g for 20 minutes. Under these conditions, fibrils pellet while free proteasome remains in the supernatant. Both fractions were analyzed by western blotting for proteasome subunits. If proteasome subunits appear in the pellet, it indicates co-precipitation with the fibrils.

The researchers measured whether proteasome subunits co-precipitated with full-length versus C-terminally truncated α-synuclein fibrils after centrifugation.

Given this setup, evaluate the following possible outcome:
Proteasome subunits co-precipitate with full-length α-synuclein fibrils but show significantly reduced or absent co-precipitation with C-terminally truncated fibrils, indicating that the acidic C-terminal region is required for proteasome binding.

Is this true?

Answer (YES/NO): YES